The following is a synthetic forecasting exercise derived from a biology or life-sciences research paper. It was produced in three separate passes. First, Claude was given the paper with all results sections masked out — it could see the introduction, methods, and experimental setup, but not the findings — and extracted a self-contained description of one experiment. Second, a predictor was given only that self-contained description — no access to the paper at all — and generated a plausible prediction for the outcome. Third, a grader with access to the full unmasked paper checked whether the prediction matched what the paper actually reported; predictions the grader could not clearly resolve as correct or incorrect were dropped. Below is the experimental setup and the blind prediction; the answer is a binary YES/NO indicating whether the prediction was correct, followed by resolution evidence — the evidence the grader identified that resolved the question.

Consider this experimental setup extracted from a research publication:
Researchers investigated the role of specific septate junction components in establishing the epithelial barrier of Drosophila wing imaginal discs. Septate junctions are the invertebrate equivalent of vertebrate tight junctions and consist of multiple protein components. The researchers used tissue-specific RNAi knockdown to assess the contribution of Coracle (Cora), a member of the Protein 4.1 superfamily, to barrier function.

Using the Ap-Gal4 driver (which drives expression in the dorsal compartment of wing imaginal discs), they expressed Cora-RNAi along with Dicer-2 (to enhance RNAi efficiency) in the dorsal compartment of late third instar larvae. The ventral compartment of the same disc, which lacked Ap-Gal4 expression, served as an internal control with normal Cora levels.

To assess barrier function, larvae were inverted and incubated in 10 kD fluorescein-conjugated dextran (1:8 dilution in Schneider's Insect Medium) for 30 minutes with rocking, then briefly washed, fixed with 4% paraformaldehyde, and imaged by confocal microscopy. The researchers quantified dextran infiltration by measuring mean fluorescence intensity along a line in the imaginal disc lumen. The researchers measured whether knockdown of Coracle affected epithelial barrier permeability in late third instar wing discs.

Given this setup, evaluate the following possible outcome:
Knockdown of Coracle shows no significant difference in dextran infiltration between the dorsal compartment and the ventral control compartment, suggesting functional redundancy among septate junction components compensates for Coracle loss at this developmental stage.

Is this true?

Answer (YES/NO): NO